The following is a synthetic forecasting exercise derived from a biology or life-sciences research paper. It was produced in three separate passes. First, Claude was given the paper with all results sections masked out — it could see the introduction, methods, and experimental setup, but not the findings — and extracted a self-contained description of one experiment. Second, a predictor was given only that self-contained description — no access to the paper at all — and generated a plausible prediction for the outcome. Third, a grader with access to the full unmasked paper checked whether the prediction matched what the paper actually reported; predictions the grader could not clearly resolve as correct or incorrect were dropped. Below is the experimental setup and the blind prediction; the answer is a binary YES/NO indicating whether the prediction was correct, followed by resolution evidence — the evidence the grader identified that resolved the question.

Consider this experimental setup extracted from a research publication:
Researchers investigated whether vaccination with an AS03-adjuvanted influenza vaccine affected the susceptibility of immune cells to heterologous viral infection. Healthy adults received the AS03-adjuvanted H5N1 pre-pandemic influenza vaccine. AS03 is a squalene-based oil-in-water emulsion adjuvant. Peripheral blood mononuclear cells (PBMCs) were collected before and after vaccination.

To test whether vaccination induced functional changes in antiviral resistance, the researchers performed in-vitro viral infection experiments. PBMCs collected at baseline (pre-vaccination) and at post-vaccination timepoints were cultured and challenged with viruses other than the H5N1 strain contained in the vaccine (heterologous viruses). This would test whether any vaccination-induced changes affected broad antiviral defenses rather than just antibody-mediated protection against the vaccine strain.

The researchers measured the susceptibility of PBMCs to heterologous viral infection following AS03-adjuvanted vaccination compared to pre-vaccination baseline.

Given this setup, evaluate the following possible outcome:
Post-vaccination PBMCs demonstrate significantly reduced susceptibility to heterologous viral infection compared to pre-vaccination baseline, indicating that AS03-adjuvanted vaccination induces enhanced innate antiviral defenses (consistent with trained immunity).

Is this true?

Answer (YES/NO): YES